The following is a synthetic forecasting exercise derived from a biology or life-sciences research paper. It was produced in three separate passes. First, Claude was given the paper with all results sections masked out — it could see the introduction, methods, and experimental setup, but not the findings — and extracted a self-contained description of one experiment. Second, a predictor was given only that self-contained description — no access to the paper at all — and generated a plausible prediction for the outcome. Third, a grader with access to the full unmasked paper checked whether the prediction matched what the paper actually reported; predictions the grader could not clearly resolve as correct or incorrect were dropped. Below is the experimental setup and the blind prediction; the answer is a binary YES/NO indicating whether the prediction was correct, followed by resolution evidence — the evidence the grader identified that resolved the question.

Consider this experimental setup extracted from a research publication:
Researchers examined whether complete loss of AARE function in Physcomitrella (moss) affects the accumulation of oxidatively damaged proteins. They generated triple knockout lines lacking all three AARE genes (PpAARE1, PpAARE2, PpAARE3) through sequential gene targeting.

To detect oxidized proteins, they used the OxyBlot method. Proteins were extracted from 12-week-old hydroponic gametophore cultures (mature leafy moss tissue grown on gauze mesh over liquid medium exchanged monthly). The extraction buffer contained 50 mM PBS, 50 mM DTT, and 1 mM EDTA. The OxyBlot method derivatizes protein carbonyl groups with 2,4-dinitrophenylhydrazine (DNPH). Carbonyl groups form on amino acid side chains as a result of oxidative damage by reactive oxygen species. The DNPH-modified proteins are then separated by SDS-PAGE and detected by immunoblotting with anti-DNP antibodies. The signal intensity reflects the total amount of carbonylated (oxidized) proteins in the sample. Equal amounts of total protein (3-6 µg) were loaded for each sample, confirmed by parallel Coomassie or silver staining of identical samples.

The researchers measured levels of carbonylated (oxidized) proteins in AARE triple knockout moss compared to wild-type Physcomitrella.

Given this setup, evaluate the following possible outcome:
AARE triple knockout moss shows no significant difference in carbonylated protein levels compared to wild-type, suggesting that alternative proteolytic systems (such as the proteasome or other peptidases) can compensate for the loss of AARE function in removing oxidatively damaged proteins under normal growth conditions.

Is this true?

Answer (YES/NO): NO